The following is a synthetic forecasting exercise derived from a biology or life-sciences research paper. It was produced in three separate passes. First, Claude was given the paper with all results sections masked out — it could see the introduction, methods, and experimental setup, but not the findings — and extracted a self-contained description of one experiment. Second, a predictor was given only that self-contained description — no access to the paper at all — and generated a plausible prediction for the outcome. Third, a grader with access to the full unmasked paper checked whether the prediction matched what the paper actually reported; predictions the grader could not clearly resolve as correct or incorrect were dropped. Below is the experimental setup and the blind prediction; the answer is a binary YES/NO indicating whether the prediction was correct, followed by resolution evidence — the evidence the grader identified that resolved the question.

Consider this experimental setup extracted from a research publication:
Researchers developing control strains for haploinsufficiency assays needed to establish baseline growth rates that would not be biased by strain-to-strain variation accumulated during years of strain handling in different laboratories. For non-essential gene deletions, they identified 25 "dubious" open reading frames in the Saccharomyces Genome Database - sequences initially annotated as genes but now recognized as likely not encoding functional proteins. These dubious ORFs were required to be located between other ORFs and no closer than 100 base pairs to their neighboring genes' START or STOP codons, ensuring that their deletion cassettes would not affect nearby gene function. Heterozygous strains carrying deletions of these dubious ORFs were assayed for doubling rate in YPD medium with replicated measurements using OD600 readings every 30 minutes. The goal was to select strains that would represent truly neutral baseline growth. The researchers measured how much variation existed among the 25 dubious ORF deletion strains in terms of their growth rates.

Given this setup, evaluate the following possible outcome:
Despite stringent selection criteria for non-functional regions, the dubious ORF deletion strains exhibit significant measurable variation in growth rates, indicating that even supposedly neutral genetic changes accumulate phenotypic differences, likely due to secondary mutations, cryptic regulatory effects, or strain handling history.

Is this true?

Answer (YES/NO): YES